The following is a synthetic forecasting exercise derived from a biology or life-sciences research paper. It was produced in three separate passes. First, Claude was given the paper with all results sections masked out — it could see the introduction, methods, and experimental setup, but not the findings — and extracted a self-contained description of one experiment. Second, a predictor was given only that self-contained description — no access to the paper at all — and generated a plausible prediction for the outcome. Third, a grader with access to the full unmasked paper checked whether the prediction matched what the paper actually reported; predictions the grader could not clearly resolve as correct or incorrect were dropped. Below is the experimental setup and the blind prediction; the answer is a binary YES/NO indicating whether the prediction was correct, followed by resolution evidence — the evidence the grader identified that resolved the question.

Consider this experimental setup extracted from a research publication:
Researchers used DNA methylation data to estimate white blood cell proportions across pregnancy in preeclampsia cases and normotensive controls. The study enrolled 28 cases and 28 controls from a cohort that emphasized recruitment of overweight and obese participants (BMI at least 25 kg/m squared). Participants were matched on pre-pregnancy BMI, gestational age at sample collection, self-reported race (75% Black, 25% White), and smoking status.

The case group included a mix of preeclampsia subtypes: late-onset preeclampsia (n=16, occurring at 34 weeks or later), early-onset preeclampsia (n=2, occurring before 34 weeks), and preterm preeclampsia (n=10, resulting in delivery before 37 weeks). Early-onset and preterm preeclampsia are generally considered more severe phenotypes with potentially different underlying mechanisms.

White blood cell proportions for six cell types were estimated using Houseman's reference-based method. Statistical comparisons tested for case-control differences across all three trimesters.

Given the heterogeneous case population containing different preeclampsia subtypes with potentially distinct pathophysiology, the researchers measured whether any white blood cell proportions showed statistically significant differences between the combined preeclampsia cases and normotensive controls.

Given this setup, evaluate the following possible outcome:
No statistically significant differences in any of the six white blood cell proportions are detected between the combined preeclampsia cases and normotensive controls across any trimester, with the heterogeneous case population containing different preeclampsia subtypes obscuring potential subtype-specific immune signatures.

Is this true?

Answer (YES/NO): NO